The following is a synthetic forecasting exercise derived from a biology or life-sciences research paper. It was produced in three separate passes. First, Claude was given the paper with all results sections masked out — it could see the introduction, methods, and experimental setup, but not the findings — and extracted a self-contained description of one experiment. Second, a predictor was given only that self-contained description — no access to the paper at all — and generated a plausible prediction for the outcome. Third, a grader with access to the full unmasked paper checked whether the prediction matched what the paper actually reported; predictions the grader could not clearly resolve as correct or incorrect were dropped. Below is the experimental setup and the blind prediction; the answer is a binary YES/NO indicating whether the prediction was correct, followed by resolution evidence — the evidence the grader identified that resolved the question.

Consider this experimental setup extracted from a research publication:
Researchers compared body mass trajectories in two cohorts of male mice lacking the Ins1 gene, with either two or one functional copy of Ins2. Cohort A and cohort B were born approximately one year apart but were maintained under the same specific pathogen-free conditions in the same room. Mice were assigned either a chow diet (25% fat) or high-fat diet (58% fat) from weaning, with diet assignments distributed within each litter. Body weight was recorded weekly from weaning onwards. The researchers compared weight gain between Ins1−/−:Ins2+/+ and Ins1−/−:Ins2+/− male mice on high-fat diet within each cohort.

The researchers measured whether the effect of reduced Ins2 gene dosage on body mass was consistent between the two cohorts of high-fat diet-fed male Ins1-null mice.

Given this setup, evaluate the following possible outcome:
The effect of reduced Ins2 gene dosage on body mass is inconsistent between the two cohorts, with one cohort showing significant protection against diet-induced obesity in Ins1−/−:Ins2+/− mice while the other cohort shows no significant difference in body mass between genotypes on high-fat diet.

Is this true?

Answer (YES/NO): YES